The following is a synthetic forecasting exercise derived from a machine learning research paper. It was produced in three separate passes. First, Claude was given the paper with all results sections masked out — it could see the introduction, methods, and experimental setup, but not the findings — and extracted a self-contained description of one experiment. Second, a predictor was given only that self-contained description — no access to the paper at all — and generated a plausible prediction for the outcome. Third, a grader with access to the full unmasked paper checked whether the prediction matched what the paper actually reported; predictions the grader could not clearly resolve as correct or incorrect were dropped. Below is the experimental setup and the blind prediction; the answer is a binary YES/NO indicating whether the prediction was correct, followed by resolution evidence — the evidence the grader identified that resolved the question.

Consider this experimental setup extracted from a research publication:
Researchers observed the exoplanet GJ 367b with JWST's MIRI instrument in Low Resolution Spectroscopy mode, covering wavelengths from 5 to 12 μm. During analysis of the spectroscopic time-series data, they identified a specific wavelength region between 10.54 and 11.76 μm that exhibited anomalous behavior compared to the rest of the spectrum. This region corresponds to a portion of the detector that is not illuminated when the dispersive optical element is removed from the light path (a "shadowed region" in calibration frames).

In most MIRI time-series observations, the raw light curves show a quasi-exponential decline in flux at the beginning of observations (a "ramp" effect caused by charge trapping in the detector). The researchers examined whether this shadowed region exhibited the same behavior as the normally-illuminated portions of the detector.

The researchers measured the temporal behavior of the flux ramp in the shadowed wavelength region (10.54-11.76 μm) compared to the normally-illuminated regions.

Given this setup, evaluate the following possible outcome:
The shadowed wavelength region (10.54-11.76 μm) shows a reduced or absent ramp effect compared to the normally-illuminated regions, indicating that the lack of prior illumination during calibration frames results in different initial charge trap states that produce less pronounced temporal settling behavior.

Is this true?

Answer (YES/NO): NO